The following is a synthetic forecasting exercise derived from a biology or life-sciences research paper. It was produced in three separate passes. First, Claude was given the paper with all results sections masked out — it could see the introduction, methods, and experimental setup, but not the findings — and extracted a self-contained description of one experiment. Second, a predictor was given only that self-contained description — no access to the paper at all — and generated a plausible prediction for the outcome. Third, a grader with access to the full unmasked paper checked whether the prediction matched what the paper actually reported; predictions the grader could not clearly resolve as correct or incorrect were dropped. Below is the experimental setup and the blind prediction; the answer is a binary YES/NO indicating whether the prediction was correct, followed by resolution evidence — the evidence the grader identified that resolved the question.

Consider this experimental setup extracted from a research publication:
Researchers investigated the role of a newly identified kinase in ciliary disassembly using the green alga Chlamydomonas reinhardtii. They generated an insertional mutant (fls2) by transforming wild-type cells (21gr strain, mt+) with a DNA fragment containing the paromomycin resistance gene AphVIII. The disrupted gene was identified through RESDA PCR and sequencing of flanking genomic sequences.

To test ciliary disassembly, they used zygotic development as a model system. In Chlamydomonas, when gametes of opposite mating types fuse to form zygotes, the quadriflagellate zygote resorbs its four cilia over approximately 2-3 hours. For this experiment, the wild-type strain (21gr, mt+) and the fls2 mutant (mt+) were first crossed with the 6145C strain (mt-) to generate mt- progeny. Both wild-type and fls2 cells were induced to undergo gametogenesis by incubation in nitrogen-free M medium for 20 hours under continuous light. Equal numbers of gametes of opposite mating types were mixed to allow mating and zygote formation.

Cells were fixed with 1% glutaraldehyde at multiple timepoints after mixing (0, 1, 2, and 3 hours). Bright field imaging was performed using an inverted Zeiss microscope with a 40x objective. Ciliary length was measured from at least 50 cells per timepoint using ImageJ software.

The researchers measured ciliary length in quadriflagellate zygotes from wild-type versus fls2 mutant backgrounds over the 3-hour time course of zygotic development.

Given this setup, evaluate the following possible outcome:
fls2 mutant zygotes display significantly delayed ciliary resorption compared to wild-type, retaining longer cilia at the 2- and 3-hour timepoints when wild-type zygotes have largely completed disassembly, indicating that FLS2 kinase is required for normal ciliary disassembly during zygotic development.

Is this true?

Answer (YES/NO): YES